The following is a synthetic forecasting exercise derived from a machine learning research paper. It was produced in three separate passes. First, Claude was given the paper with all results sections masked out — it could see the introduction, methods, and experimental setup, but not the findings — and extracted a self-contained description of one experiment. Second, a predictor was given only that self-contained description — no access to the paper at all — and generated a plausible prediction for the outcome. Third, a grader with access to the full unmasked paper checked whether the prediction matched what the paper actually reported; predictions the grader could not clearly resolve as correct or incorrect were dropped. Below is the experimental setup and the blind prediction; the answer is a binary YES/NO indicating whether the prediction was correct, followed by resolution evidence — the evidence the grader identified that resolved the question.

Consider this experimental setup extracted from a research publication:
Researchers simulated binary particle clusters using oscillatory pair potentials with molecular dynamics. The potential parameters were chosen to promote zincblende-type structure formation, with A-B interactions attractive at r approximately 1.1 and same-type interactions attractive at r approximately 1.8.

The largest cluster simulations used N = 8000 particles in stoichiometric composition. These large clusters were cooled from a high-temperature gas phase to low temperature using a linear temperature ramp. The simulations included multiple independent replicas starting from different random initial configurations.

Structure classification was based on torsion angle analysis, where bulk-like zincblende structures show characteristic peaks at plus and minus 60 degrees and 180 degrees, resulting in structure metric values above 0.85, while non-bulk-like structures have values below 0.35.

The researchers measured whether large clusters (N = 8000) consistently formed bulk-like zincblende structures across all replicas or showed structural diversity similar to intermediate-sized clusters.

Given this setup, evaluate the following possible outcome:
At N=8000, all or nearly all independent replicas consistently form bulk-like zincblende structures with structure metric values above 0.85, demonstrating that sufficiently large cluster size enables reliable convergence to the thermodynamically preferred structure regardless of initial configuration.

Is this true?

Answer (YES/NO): YES